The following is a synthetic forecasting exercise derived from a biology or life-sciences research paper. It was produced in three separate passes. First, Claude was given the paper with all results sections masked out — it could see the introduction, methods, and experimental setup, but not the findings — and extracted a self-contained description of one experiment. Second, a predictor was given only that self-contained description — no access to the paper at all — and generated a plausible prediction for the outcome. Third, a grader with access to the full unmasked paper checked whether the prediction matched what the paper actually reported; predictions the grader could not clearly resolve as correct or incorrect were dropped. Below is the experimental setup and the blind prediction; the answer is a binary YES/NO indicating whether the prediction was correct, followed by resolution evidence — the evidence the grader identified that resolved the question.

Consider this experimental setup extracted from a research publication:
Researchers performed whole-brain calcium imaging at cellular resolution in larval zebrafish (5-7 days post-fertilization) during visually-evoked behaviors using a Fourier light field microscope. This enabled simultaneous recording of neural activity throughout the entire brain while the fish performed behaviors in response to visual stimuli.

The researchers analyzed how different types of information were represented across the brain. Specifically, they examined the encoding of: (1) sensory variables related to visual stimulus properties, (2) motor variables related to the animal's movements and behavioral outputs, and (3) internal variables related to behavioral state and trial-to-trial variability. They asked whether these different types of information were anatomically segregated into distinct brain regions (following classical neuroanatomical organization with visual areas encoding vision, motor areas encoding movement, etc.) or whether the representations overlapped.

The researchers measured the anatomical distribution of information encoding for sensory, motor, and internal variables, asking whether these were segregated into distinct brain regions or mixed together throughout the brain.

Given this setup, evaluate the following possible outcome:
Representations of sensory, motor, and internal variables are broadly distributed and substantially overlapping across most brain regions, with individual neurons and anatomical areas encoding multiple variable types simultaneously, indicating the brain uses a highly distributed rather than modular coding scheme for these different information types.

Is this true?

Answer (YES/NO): YES